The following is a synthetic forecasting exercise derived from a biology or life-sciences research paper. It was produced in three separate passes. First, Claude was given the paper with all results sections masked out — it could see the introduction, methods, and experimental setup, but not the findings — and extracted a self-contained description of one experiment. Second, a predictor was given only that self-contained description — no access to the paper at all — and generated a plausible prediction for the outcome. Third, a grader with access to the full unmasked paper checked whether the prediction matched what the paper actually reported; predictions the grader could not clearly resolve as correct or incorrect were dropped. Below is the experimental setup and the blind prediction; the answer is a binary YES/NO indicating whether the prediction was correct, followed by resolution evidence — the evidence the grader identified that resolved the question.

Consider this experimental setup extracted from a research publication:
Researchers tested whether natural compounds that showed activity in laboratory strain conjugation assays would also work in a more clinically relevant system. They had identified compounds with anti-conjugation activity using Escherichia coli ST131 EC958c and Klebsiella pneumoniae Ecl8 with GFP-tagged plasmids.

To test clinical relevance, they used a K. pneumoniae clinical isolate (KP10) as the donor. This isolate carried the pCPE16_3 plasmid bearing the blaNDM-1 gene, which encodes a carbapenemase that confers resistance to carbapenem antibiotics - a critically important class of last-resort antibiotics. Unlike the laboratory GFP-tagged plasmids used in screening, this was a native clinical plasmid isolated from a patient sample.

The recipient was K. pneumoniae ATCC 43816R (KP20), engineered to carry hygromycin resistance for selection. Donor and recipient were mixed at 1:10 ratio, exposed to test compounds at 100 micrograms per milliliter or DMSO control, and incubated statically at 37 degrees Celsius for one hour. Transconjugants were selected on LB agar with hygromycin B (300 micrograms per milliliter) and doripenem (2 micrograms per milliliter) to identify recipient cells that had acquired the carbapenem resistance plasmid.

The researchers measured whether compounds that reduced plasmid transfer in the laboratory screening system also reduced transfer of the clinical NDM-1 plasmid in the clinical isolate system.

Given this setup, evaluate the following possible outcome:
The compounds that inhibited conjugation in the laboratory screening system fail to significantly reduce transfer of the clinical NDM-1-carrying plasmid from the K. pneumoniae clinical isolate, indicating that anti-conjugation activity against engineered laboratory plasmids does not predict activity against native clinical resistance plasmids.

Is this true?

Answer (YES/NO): NO